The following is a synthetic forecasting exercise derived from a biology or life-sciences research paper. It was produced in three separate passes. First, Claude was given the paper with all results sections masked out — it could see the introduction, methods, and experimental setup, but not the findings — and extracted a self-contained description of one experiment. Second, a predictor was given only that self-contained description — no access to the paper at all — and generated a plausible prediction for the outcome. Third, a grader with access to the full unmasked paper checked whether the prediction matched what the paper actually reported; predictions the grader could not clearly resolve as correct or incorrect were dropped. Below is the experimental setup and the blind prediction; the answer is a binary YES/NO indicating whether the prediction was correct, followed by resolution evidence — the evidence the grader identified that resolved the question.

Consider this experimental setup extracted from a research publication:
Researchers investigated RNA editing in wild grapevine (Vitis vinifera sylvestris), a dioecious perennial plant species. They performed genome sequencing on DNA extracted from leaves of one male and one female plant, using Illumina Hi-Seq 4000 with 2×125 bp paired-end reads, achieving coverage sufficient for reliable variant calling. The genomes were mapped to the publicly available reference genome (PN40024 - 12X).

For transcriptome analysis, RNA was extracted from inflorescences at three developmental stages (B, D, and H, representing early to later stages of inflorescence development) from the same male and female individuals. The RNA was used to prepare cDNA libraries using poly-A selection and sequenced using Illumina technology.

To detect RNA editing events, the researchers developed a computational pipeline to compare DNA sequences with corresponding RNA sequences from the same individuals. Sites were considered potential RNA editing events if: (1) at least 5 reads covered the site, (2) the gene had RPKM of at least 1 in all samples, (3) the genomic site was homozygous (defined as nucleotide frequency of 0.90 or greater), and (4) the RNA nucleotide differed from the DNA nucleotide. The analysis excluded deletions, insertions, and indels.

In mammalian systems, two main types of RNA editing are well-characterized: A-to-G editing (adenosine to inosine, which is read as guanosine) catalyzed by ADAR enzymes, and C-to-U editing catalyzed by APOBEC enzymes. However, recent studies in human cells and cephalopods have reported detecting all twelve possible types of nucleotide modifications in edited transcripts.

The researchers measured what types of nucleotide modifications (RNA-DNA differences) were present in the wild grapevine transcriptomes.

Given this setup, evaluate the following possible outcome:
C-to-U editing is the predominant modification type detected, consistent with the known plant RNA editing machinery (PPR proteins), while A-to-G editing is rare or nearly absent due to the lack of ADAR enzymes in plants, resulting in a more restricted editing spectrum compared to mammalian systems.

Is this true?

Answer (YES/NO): NO